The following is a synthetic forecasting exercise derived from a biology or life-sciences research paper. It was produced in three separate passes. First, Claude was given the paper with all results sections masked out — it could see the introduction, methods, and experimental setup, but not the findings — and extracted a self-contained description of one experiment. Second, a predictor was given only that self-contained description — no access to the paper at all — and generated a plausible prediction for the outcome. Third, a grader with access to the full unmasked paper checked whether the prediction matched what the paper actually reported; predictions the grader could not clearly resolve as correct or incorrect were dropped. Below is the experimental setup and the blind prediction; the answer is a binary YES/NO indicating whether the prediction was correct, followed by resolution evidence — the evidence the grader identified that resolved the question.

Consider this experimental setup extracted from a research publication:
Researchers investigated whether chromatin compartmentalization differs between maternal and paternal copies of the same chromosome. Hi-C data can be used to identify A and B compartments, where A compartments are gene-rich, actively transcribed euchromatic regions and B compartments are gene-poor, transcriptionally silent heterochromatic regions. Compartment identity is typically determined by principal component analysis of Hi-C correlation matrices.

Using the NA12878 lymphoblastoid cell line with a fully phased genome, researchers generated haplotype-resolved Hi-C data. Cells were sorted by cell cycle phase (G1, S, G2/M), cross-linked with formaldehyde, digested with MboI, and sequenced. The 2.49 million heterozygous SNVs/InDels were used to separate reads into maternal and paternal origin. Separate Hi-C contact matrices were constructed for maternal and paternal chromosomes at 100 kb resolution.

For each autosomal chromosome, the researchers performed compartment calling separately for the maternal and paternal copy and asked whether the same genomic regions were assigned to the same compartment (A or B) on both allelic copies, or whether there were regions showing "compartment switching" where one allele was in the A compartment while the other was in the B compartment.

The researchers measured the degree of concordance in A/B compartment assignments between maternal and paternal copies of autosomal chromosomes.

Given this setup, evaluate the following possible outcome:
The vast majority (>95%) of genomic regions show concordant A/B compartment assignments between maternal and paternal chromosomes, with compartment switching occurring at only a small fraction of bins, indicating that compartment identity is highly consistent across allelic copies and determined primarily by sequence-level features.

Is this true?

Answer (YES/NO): YES